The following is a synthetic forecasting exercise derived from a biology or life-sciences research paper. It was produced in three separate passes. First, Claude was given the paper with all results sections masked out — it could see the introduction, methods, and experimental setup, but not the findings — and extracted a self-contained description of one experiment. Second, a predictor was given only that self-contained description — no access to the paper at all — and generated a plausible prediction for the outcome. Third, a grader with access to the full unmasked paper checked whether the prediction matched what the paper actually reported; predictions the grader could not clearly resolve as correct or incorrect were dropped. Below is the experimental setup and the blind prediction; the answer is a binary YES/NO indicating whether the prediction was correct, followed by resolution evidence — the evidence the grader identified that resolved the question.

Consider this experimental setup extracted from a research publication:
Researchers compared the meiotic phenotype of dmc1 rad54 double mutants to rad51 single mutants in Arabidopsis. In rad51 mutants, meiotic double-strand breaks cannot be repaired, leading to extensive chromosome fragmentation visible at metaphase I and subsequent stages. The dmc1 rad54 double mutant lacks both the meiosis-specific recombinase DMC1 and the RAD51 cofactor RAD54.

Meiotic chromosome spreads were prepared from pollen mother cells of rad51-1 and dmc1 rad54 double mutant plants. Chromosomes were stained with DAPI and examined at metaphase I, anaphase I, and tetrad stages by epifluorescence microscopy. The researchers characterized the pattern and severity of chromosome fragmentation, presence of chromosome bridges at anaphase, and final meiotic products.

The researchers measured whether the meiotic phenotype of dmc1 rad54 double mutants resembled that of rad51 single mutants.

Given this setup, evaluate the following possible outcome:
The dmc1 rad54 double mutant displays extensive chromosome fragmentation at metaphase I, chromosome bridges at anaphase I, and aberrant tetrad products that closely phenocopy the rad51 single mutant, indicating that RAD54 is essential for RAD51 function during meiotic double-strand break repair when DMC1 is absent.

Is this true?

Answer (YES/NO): YES